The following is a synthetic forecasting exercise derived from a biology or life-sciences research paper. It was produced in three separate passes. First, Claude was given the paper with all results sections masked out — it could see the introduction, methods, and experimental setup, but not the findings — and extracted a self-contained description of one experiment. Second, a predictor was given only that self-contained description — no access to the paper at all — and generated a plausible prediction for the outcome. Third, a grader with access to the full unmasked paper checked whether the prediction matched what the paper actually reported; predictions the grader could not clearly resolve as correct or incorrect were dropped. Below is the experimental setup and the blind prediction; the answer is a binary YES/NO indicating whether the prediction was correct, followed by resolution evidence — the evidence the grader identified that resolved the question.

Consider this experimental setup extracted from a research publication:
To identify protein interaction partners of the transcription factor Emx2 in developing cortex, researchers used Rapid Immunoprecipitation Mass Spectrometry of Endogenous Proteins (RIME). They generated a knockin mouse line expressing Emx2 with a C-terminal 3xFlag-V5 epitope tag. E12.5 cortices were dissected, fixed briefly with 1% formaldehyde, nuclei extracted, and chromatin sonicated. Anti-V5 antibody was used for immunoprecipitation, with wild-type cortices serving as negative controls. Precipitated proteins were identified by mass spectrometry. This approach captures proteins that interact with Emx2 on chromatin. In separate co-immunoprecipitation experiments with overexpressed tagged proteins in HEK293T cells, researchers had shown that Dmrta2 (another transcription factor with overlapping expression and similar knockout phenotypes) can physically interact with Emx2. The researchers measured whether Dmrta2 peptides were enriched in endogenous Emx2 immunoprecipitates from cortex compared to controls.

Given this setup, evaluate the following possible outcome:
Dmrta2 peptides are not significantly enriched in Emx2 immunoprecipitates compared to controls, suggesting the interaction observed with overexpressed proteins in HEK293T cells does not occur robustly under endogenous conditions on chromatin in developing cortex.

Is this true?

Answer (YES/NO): YES